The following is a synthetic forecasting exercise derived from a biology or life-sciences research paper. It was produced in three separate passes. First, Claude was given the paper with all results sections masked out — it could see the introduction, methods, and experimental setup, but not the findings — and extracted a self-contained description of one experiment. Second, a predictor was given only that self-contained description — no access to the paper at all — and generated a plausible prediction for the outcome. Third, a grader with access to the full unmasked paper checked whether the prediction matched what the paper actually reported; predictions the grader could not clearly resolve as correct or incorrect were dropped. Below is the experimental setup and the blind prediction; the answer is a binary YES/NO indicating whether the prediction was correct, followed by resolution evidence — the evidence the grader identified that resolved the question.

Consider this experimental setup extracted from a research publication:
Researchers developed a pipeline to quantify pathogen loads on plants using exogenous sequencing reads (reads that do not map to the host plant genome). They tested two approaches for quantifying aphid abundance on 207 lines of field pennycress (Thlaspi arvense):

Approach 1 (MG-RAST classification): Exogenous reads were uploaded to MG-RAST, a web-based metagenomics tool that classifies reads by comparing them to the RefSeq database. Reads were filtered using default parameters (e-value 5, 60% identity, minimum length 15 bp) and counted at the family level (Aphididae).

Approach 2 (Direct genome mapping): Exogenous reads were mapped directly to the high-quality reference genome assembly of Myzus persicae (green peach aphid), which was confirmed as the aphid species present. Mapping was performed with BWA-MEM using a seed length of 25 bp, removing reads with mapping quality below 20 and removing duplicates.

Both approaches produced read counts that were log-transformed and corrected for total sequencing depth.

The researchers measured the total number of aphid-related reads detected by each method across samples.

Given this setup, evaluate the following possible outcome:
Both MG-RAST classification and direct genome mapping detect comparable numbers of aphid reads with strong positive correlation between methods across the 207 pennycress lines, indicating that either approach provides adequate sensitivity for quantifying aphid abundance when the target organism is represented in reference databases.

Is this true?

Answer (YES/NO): NO